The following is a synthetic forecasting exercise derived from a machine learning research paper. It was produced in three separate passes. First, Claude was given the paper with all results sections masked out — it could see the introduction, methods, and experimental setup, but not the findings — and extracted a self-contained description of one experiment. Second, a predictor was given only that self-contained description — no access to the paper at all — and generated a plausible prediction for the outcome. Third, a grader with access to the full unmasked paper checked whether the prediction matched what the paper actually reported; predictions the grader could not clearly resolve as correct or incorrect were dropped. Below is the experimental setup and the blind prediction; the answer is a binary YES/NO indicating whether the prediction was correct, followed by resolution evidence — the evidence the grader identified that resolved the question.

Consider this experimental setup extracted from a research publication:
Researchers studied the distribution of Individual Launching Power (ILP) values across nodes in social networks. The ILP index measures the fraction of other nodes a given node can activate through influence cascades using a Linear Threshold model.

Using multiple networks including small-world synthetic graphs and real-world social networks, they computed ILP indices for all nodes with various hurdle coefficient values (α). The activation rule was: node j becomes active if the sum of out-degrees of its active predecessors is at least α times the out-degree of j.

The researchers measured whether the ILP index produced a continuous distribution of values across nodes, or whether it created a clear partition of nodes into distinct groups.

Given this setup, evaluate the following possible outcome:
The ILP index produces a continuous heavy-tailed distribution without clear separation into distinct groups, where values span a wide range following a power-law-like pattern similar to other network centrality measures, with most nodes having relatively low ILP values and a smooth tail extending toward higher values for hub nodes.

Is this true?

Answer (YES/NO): NO